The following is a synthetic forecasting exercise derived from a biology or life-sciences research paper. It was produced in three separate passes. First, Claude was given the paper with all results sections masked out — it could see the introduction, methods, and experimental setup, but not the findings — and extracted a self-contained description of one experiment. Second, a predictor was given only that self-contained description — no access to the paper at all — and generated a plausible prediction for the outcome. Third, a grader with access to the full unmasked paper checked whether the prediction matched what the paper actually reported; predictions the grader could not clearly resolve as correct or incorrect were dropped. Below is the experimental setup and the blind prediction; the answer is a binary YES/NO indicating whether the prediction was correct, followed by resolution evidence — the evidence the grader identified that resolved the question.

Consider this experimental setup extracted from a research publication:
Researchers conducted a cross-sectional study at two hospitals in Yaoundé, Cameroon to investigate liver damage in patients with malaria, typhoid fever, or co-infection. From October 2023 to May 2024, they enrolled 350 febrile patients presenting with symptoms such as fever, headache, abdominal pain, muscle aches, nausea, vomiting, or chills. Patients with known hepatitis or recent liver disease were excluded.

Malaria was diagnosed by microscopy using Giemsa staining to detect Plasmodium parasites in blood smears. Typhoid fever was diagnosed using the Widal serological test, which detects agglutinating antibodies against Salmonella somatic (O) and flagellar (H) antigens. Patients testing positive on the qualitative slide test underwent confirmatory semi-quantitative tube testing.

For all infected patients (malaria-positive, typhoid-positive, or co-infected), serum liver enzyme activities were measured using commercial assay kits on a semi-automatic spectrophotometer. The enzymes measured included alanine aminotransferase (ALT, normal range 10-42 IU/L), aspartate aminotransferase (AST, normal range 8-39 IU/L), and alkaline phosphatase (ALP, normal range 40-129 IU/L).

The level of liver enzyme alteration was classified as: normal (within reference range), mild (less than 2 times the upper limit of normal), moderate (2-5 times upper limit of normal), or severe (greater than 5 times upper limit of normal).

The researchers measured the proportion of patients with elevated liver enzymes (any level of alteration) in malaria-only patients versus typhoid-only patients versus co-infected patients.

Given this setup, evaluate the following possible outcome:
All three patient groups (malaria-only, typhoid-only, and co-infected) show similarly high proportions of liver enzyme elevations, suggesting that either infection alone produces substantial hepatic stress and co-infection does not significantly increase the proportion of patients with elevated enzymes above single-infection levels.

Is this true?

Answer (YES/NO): NO